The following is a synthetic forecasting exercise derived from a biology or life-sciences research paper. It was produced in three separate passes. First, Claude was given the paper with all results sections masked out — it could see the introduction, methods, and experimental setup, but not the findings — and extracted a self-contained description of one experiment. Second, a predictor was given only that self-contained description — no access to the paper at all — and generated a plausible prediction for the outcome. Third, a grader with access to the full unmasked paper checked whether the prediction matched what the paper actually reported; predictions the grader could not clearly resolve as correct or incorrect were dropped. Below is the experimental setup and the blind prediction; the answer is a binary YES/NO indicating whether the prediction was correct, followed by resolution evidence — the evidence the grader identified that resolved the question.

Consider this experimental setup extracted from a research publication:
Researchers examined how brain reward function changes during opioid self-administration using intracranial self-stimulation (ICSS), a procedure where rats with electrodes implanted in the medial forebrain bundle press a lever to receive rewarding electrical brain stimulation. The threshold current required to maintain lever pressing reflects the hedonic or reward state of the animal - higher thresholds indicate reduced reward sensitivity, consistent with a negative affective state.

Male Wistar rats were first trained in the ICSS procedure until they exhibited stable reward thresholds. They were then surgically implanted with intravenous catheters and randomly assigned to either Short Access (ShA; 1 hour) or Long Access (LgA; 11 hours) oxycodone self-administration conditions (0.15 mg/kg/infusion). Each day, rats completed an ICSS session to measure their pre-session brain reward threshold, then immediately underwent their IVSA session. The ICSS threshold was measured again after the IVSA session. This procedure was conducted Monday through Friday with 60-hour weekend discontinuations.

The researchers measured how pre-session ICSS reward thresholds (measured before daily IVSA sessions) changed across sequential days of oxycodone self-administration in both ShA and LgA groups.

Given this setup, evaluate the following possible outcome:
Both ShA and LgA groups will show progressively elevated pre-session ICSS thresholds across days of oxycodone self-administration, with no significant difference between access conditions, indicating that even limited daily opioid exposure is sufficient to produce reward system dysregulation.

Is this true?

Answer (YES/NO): NO